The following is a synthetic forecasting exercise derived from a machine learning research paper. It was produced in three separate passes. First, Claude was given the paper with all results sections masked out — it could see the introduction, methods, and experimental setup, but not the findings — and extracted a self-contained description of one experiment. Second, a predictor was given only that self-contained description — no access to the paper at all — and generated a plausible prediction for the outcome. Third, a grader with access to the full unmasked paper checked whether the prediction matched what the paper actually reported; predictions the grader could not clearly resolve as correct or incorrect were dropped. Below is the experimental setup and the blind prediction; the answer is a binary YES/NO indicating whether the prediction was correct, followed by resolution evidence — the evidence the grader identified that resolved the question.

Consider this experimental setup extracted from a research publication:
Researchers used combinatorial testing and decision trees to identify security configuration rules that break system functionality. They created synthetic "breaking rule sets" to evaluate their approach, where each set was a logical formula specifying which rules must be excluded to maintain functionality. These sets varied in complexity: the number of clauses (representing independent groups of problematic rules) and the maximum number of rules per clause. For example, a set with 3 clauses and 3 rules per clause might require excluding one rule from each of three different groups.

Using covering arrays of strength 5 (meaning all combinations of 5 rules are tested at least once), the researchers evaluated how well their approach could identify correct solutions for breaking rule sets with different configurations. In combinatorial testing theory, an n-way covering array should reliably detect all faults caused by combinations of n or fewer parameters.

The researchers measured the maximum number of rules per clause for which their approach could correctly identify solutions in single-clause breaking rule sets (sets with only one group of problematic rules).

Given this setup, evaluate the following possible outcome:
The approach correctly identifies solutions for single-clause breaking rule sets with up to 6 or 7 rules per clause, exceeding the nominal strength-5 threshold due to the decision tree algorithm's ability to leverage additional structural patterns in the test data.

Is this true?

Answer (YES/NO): NO